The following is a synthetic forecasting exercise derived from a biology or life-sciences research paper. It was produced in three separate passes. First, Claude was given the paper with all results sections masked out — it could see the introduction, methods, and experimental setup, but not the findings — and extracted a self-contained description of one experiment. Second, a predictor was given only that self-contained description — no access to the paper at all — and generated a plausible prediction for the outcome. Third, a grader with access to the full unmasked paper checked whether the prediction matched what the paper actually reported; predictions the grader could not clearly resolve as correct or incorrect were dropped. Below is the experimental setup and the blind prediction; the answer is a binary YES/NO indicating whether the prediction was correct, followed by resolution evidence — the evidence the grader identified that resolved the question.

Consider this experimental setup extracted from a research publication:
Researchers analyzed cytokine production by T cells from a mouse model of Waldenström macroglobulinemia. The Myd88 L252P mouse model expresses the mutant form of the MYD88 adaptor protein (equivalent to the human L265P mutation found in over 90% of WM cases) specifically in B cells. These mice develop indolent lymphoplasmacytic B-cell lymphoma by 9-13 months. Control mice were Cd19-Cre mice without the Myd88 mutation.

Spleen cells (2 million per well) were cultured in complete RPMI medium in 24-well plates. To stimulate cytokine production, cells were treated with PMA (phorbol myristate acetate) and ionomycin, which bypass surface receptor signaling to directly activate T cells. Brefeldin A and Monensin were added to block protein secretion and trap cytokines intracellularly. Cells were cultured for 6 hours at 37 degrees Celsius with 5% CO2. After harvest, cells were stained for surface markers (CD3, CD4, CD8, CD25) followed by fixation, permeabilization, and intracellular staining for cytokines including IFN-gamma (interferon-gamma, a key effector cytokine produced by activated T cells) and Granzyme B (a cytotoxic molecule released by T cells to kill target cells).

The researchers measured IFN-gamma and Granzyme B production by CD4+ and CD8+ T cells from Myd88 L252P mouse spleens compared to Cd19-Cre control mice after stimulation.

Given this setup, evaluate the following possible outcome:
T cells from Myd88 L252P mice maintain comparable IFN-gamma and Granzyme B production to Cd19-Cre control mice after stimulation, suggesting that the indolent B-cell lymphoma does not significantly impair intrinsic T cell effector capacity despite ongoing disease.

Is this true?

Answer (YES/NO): NO